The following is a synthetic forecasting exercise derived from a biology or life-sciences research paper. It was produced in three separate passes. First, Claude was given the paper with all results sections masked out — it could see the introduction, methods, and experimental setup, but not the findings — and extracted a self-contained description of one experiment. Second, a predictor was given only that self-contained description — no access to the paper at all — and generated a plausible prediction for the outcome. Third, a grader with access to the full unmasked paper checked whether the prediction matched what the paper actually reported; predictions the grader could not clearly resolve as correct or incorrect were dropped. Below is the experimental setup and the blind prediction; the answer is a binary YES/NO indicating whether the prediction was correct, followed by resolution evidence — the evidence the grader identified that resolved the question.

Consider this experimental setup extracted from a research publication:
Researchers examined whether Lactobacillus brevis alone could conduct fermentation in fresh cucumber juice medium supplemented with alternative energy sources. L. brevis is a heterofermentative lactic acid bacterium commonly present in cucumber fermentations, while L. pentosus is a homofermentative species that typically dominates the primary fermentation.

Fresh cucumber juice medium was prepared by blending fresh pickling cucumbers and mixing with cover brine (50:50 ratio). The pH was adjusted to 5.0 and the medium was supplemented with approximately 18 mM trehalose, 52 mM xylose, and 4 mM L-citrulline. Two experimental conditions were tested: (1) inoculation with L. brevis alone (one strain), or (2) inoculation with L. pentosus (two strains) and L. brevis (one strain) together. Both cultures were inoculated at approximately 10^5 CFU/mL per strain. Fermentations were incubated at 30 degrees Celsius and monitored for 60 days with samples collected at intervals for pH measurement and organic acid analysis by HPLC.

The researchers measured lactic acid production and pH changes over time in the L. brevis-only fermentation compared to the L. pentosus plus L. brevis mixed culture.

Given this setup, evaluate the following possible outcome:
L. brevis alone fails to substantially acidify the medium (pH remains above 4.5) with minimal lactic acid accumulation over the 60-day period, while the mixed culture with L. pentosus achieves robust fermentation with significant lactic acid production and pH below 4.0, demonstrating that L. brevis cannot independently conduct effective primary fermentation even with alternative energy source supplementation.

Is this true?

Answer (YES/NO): NO